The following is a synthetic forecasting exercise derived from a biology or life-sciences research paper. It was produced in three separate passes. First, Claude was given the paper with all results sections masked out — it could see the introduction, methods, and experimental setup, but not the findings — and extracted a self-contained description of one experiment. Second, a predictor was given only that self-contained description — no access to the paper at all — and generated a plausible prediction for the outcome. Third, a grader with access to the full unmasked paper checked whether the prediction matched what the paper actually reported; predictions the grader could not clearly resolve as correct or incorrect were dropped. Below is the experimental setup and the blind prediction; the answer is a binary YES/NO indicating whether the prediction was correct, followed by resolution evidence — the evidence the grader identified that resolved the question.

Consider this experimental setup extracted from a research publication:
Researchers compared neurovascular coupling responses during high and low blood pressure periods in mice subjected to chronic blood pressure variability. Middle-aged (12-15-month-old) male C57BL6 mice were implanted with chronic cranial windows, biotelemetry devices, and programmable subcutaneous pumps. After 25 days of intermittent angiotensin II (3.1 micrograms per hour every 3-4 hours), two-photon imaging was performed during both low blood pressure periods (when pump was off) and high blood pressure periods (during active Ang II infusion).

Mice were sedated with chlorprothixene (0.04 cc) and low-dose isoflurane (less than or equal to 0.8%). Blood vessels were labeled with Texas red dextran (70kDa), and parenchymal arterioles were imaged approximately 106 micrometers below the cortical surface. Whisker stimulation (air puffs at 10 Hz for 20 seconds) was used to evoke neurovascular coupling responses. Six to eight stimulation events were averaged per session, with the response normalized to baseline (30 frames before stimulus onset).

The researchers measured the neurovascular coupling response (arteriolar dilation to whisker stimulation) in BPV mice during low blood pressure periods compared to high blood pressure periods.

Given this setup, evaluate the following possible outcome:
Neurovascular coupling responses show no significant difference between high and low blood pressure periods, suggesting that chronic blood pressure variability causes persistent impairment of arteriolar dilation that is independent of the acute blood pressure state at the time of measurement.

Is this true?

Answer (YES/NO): YES